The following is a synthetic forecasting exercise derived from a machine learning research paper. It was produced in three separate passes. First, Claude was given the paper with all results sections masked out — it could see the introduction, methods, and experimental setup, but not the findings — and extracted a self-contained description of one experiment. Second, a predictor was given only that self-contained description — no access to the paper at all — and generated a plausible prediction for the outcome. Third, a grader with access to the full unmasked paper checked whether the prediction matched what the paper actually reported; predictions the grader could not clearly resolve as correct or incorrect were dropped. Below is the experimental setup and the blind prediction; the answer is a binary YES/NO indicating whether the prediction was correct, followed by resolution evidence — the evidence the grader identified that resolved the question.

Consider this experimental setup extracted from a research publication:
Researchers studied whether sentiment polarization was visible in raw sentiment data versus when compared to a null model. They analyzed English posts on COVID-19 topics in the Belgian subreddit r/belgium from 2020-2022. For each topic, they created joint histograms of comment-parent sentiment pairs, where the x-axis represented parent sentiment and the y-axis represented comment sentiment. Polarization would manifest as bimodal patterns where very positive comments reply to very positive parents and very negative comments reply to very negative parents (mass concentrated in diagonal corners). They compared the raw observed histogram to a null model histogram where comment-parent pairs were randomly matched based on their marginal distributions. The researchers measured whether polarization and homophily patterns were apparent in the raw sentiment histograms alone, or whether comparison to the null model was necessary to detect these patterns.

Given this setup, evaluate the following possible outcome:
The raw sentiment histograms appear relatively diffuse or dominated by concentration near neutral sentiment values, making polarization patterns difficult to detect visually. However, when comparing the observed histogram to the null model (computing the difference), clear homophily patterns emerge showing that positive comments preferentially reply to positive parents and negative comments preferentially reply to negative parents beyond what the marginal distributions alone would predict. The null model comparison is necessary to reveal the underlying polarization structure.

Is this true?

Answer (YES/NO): NO